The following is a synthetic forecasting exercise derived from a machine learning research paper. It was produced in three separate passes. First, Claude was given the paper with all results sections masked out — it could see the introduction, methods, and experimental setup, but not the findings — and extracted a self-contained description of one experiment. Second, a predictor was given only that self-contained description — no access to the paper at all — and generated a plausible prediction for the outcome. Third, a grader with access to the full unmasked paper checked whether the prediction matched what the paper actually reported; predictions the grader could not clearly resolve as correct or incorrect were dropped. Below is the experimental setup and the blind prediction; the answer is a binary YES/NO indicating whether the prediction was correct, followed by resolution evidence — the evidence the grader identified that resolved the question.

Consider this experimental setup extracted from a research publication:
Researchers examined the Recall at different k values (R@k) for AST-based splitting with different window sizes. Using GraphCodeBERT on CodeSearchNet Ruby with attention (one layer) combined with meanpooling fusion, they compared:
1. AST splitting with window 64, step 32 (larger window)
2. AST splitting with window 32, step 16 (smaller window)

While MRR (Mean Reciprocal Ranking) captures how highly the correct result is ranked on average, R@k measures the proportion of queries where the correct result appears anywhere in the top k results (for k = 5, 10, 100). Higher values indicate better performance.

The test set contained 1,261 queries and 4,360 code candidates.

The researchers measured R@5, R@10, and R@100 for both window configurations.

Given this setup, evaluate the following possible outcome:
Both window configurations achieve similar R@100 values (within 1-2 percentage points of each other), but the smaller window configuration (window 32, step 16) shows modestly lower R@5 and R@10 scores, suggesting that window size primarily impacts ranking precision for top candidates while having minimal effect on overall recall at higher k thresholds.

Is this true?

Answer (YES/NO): YES